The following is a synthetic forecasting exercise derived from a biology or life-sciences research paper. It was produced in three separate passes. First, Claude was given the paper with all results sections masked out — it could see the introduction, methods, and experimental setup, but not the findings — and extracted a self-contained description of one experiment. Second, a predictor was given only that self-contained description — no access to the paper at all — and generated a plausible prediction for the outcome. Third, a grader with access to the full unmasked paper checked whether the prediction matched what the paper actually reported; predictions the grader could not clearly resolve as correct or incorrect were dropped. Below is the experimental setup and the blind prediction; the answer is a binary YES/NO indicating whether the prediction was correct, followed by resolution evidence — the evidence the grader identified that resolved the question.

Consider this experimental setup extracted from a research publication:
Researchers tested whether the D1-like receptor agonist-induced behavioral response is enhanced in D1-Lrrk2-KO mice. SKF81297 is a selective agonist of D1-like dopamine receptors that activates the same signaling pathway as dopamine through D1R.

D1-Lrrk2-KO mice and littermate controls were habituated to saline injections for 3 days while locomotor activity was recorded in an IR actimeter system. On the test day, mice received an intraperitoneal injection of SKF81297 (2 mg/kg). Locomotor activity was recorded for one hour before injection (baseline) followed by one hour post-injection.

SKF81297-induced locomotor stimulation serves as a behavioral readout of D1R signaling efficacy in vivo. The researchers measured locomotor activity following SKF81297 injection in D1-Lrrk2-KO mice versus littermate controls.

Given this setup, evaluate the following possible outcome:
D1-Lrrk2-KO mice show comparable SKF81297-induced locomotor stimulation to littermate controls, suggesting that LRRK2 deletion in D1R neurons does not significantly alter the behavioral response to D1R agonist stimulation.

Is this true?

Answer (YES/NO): NO